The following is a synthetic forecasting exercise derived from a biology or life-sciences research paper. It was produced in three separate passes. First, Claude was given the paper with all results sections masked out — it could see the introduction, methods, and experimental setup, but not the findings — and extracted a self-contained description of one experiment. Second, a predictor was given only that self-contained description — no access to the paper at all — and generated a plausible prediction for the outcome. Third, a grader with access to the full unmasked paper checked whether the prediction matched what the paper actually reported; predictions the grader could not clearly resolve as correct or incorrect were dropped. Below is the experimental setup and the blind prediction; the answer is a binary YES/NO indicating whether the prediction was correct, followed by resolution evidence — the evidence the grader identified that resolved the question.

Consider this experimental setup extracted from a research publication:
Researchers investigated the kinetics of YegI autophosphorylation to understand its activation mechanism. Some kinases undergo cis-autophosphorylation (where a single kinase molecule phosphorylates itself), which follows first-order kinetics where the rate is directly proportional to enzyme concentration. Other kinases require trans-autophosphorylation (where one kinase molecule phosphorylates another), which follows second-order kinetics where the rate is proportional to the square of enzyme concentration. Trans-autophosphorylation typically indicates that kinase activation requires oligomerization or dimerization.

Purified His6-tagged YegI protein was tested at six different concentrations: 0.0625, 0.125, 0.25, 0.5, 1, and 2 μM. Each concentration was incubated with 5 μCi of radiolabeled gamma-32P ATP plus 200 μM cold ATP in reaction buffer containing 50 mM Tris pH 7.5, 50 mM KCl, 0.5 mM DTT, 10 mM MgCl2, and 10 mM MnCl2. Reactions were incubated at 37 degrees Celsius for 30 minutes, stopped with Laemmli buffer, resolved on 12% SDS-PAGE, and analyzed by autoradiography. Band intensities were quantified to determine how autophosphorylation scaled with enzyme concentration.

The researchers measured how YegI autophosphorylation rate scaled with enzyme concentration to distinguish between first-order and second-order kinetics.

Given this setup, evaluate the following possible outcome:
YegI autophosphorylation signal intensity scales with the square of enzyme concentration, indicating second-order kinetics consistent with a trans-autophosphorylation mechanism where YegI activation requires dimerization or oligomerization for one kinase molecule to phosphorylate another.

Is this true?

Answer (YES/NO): YES